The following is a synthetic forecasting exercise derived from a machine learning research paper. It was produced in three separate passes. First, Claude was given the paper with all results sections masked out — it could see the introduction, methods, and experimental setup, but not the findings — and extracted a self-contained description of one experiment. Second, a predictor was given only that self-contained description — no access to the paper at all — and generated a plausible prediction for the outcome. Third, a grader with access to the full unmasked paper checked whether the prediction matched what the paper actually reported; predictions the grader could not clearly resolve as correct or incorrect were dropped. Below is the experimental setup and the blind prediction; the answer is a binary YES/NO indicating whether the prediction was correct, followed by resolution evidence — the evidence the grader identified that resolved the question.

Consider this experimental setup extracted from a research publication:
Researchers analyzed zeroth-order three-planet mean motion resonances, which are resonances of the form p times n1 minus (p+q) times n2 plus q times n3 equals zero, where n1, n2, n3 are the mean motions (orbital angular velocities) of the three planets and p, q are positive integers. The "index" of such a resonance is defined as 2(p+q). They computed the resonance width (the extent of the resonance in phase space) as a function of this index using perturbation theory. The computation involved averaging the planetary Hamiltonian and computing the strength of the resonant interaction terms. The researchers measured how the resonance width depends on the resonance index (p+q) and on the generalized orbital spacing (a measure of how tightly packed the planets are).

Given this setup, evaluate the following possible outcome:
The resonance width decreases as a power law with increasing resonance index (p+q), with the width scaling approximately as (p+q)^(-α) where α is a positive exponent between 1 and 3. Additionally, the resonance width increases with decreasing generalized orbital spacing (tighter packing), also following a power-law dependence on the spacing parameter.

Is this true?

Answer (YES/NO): NO